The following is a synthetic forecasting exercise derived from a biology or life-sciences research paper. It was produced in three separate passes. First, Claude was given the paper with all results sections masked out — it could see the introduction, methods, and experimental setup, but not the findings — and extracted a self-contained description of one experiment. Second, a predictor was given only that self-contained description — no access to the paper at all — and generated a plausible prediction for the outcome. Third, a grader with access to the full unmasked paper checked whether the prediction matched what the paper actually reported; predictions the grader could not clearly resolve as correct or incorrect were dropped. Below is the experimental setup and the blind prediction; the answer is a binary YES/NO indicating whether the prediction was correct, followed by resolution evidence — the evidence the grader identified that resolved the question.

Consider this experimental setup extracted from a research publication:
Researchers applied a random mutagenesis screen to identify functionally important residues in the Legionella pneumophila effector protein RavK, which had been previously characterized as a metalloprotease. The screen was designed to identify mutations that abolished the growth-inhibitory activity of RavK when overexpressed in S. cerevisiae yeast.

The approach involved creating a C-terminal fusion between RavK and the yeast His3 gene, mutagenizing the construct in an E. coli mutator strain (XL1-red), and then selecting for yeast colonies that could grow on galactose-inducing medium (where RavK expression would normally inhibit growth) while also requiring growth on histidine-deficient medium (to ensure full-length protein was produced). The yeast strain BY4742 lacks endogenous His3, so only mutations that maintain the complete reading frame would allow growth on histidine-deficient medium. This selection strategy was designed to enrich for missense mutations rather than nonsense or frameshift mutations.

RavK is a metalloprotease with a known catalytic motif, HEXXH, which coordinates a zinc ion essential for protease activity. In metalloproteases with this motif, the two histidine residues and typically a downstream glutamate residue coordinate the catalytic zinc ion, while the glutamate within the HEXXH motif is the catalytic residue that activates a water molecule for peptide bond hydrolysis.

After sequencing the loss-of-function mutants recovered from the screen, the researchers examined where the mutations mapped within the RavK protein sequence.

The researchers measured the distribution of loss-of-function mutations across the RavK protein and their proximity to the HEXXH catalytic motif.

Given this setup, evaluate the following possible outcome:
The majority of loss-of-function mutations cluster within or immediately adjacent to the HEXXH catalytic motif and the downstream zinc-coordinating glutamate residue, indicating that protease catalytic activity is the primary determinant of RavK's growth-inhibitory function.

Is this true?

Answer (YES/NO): NO